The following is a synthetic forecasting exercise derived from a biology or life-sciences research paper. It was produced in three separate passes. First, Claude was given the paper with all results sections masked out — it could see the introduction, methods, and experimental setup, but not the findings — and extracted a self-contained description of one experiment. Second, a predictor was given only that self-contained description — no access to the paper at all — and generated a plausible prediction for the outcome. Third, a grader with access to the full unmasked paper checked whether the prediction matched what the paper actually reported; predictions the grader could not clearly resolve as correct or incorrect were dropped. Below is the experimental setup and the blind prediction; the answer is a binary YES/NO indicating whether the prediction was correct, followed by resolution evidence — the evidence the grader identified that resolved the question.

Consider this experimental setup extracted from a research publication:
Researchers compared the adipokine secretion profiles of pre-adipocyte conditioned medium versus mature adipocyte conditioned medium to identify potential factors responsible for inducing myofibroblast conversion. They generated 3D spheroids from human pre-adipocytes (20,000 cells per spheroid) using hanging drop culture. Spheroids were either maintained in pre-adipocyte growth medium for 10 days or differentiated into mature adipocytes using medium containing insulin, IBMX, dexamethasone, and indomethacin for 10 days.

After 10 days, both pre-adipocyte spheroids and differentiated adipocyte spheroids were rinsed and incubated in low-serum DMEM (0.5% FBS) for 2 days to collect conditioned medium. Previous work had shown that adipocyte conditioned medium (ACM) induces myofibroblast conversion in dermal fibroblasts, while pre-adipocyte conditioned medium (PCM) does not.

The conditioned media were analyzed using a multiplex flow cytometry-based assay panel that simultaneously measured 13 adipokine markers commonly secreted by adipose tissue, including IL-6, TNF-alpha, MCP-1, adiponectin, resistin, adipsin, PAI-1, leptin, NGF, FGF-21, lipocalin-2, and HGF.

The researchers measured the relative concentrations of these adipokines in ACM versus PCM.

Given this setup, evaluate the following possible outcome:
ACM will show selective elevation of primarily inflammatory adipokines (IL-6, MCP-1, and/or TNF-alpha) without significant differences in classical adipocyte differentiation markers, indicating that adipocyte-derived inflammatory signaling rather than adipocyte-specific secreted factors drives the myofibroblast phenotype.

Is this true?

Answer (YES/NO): NO